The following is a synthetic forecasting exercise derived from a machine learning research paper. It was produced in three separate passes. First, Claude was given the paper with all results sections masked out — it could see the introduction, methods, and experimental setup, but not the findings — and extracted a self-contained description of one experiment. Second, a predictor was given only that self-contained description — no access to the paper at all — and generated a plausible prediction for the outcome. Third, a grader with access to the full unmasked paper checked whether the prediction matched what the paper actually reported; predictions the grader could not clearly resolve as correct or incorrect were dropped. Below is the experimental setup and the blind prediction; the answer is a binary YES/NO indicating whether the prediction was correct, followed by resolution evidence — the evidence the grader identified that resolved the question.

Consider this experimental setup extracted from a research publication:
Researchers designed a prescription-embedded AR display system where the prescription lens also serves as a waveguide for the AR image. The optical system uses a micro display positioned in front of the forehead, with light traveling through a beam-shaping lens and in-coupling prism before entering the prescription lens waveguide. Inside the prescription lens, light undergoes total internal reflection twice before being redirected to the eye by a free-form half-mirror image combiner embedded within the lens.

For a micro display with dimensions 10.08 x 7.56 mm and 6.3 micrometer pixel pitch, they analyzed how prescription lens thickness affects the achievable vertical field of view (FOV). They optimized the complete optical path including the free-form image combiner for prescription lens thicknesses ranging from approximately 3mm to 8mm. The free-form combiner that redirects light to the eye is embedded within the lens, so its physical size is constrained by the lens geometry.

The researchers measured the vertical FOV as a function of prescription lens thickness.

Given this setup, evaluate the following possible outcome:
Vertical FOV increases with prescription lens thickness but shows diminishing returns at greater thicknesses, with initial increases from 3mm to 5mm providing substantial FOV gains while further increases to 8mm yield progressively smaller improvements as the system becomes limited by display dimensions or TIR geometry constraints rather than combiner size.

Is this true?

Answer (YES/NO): NO